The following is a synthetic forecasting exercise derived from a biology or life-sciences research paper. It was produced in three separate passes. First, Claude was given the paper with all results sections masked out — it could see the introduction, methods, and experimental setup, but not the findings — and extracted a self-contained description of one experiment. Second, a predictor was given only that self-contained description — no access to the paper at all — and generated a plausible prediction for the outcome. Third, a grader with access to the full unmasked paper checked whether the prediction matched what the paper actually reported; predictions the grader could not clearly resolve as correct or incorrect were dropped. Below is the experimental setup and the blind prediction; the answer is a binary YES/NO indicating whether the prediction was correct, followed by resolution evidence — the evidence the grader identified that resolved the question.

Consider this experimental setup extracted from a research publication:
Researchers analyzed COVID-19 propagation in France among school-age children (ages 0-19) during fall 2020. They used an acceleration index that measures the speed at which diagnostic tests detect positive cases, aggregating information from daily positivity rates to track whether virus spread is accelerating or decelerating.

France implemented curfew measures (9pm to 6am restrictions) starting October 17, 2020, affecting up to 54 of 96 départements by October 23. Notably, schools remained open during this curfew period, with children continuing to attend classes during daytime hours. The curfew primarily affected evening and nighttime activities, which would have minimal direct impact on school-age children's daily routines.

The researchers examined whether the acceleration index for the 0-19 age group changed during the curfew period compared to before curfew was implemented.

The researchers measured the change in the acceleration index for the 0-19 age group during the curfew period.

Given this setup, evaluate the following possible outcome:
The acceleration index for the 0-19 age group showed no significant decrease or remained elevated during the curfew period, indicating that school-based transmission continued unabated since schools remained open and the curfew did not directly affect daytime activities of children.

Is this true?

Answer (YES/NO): YES